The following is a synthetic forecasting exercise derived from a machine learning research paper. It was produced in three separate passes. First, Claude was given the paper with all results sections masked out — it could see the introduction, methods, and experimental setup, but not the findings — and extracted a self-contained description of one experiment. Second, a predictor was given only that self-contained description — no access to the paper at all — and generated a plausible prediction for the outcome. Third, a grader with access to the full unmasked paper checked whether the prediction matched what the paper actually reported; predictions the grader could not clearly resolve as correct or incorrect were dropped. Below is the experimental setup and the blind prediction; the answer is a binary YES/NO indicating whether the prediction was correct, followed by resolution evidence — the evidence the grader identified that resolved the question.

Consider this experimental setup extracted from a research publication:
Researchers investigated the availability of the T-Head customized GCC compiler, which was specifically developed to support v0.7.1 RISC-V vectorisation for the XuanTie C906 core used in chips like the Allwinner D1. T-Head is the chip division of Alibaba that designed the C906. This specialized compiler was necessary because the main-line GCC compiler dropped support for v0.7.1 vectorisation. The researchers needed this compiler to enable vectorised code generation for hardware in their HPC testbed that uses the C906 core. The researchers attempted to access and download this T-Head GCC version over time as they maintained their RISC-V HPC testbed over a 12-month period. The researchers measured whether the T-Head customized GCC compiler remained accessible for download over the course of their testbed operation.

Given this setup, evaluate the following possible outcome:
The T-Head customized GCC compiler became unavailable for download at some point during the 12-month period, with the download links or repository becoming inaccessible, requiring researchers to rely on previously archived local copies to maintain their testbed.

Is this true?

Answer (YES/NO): YES